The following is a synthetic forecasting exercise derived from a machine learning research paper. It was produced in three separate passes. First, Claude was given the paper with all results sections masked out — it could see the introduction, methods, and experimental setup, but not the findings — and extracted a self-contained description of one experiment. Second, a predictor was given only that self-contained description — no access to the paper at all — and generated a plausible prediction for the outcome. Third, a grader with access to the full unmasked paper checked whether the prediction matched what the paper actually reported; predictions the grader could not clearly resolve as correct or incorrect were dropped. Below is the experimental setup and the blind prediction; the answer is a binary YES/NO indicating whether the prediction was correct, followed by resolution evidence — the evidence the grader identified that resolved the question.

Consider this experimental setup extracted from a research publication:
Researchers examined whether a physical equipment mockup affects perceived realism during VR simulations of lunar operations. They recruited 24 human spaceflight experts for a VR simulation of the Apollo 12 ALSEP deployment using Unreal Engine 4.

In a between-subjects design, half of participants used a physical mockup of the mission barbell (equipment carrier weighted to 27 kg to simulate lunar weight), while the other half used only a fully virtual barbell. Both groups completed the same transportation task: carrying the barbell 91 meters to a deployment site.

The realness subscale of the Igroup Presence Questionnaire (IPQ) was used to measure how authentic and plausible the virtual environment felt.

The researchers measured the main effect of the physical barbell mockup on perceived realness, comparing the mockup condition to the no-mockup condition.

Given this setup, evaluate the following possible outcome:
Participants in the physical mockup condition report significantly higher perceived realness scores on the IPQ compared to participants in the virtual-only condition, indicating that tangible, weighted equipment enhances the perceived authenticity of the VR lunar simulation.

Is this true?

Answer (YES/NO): NO